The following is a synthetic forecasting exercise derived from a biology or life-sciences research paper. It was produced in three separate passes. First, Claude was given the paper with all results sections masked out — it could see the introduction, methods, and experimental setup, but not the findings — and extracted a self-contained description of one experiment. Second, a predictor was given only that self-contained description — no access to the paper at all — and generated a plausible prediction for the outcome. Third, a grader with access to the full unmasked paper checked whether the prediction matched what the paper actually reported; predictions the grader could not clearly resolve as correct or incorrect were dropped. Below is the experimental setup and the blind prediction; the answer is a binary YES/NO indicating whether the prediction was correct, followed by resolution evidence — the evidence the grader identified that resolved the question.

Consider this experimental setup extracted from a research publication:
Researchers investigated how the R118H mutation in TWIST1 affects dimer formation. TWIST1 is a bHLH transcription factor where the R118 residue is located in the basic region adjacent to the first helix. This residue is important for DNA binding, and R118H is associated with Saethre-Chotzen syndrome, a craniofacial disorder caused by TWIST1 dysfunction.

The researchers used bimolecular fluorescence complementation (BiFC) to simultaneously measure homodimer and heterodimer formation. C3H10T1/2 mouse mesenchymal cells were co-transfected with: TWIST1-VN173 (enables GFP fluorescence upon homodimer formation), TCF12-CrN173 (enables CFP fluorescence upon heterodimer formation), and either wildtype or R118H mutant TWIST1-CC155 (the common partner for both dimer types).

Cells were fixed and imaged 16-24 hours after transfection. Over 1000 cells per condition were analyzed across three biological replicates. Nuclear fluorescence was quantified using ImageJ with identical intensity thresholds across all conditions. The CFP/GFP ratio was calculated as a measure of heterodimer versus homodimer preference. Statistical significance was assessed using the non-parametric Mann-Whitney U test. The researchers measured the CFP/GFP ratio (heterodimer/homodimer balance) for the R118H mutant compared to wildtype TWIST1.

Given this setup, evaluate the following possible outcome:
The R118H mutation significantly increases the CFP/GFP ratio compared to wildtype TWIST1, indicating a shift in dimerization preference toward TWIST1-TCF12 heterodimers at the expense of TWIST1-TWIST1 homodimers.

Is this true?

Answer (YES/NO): YES